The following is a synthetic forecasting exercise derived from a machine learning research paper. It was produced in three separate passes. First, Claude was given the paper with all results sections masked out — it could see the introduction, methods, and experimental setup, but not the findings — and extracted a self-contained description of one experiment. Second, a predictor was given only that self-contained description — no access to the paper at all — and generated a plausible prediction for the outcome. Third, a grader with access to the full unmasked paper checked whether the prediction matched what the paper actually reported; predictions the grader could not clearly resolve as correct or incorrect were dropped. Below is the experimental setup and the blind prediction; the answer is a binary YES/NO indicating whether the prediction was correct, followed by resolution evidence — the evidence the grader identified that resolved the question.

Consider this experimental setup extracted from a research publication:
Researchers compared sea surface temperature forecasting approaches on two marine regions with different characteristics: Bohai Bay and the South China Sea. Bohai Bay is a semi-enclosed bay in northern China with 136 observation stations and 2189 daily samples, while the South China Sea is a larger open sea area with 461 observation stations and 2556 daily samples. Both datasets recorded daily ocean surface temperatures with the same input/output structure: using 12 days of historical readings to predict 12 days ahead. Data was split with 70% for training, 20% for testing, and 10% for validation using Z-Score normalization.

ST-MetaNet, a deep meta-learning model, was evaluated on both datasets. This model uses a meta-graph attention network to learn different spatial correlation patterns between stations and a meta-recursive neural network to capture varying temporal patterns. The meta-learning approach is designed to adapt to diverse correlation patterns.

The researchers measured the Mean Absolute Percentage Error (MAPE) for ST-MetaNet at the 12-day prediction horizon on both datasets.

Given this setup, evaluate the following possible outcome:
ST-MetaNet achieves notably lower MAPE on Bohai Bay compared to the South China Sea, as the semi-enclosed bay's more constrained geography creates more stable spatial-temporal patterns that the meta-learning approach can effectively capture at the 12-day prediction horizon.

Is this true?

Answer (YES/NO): NO